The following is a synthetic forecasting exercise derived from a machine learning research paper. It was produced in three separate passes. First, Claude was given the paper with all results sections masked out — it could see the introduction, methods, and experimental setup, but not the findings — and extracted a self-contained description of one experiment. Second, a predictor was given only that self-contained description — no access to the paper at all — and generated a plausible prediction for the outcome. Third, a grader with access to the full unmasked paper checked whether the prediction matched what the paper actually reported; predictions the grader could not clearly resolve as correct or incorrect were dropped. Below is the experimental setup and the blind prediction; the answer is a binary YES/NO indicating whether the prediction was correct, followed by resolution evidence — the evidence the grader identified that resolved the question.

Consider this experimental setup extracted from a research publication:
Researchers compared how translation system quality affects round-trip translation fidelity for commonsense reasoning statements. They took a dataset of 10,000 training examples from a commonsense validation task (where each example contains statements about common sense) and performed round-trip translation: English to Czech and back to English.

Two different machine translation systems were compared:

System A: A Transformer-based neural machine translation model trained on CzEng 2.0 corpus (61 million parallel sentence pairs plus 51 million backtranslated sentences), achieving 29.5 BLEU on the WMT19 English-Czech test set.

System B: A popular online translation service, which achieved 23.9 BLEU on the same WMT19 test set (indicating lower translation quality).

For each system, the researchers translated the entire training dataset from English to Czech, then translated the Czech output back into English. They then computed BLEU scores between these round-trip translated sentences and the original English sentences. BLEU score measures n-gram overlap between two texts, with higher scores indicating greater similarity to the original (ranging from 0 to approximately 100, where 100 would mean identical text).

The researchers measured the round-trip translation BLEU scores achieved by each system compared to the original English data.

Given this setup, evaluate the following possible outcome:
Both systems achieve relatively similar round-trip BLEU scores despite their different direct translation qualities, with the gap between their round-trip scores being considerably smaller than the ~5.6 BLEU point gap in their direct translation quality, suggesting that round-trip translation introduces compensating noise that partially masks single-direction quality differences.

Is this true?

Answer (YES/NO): NO